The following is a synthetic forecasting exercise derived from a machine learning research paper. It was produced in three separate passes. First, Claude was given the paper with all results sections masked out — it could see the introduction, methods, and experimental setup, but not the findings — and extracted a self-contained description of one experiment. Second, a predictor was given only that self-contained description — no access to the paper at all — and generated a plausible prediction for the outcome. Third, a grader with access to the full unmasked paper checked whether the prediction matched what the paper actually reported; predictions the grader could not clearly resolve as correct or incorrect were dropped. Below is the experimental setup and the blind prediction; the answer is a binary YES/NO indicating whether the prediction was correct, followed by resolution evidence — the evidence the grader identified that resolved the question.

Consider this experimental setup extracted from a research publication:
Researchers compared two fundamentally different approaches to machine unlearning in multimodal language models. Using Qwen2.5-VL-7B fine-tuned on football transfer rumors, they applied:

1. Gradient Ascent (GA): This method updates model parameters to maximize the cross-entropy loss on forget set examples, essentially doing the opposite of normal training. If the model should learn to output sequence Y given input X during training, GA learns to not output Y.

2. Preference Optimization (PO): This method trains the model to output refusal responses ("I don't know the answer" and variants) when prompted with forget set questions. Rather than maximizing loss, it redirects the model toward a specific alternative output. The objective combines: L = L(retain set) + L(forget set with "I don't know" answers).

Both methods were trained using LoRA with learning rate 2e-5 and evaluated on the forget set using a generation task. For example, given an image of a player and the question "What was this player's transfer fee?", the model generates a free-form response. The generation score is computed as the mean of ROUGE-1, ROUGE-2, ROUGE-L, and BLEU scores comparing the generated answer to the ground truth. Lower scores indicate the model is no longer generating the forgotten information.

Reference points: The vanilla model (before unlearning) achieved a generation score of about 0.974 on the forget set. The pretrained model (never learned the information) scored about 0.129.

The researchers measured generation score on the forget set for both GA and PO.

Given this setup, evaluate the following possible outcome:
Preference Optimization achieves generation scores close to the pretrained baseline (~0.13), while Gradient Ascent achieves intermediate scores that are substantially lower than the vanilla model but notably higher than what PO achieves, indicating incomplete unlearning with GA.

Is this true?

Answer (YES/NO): YES